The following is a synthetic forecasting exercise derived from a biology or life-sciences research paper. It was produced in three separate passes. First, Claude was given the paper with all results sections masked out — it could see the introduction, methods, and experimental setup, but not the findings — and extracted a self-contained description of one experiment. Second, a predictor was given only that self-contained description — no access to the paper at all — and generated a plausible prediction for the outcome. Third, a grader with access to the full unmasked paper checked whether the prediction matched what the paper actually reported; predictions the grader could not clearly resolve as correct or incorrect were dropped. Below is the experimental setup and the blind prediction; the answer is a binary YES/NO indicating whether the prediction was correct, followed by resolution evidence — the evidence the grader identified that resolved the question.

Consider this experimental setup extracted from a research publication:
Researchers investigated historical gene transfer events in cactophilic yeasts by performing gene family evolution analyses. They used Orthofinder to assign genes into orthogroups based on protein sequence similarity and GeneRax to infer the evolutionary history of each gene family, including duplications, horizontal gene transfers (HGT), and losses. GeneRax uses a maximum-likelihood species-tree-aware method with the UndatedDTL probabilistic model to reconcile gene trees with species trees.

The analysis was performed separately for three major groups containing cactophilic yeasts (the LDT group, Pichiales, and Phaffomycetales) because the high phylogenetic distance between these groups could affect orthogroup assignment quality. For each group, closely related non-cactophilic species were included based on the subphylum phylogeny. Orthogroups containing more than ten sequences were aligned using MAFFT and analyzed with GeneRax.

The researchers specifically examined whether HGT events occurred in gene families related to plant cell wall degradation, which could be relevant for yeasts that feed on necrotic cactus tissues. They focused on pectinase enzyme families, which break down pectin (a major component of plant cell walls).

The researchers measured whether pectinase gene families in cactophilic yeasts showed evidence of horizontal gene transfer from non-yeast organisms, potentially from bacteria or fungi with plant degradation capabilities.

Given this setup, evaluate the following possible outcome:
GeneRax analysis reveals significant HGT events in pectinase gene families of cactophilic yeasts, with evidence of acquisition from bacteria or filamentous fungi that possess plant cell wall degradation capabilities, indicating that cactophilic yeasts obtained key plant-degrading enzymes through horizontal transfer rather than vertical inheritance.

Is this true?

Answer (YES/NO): YES